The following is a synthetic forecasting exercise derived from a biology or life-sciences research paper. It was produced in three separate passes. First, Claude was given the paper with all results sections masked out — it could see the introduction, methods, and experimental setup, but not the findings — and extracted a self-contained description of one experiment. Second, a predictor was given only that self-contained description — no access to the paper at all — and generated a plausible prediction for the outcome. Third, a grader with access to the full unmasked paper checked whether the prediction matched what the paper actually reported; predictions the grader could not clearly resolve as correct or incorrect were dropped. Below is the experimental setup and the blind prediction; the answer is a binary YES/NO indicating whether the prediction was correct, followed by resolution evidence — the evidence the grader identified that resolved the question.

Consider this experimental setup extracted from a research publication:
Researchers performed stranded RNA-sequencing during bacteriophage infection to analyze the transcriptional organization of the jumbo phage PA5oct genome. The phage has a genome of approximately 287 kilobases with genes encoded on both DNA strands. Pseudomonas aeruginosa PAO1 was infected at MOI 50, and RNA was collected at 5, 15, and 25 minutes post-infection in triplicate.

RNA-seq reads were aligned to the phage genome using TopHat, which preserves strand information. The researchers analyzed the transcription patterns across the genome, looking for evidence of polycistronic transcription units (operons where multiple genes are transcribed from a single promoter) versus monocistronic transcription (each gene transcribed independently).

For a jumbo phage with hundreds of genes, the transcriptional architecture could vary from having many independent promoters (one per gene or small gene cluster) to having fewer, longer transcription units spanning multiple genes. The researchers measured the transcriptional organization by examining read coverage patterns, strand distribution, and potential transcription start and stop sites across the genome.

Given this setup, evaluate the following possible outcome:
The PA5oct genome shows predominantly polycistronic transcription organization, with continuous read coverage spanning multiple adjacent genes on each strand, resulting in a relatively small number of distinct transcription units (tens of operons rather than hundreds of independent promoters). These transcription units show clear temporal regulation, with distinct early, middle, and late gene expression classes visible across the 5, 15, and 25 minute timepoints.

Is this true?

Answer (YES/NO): NO